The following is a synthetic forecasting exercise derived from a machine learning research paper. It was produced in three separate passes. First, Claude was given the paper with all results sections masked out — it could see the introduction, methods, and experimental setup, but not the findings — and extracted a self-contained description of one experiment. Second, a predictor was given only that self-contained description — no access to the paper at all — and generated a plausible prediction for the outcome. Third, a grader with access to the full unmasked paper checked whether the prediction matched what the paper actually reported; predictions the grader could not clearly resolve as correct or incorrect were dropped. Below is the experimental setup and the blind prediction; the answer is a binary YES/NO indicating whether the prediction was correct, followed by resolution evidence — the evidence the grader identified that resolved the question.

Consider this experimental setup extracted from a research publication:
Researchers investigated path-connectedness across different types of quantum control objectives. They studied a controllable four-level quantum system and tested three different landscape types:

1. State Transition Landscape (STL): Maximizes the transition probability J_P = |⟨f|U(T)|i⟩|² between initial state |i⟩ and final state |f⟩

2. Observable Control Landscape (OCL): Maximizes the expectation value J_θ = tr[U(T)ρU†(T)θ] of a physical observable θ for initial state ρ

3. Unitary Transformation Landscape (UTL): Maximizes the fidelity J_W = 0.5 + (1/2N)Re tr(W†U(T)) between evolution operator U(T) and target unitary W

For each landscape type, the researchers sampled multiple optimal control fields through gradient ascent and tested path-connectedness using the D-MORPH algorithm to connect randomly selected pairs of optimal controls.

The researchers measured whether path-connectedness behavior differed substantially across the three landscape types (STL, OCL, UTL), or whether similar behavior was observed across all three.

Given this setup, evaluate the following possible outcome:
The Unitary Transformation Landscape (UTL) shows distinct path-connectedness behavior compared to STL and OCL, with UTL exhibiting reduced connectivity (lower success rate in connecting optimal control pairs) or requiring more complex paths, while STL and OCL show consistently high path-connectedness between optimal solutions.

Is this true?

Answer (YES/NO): NO